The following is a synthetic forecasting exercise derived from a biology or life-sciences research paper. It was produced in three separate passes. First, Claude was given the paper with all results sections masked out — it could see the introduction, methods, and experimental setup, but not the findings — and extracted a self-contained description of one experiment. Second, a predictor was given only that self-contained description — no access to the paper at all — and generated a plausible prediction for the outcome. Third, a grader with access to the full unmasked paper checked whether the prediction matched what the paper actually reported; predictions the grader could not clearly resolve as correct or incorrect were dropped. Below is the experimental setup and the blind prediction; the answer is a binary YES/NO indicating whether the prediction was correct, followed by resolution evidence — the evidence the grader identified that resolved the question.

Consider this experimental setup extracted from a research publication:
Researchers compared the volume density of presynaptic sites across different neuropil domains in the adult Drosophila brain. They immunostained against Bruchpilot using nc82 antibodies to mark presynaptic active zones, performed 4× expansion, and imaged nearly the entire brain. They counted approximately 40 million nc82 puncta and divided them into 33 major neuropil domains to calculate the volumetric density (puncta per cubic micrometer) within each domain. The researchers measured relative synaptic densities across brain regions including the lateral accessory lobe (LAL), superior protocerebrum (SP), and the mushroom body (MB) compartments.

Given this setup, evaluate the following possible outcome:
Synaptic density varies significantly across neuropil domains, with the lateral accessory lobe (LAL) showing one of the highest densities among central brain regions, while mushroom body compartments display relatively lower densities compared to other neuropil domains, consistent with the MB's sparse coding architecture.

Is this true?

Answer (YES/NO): NO